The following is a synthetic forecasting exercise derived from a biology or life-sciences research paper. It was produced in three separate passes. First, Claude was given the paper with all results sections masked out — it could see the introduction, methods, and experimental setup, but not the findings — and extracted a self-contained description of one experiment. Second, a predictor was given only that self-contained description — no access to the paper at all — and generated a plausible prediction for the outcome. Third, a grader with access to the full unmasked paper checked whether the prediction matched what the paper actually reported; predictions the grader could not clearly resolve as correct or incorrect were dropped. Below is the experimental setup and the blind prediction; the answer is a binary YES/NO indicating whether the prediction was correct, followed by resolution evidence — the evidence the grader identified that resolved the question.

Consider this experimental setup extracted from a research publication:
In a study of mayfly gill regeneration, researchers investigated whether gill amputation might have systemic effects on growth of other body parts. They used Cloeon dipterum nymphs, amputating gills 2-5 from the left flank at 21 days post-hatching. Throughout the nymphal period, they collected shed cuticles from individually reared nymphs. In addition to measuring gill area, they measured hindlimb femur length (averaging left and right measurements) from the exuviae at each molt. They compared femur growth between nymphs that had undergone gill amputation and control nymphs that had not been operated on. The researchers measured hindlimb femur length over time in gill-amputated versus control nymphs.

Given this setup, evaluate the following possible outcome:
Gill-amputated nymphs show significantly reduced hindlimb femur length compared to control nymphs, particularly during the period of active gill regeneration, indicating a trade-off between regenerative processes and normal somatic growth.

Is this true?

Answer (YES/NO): NO